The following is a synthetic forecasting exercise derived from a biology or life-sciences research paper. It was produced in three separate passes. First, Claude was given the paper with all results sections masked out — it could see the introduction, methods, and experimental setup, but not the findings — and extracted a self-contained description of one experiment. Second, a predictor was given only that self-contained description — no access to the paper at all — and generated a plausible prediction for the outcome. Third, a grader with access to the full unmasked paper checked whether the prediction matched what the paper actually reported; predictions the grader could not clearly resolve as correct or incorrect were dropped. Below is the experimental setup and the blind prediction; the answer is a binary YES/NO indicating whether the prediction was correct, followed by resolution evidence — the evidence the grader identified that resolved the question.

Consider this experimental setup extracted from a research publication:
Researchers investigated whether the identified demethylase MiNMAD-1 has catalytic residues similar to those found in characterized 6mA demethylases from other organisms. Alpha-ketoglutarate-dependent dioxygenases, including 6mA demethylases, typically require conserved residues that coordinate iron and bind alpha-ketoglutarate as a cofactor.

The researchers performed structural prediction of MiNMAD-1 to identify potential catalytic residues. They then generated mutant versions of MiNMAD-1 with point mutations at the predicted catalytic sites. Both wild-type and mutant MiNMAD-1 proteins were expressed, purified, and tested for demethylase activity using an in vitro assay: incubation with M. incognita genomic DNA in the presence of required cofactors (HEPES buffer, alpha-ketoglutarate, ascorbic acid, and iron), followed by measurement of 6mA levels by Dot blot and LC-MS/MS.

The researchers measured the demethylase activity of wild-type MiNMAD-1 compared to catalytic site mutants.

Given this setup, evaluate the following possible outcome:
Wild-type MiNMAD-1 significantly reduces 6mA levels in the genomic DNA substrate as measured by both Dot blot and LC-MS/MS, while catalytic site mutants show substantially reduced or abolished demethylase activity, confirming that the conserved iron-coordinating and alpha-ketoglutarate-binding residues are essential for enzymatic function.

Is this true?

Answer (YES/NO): YES